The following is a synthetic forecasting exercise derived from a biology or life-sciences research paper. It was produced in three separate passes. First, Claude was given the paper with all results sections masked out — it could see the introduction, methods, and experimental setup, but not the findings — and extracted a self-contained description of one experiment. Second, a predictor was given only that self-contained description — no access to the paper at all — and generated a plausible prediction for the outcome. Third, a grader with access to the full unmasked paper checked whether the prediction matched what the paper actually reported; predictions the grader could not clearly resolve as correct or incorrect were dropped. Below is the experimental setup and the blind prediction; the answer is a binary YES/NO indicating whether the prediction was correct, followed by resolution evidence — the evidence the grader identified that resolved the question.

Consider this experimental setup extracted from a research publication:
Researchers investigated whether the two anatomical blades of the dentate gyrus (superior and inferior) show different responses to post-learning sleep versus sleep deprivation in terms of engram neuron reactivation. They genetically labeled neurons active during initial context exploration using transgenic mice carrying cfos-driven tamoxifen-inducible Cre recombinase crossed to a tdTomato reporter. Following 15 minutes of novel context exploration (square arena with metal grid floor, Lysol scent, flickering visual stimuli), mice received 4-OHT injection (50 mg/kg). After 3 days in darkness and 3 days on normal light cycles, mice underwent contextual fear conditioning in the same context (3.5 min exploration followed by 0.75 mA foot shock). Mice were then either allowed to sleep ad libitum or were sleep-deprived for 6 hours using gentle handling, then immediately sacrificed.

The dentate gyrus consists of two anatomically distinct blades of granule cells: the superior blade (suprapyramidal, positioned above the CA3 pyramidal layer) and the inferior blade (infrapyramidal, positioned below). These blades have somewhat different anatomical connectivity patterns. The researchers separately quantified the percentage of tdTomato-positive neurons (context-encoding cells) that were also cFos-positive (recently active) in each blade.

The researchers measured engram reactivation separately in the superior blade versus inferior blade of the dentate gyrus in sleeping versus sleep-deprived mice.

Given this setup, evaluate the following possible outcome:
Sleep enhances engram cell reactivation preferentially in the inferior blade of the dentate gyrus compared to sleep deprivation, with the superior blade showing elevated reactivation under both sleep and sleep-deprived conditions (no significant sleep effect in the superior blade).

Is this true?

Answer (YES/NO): NO